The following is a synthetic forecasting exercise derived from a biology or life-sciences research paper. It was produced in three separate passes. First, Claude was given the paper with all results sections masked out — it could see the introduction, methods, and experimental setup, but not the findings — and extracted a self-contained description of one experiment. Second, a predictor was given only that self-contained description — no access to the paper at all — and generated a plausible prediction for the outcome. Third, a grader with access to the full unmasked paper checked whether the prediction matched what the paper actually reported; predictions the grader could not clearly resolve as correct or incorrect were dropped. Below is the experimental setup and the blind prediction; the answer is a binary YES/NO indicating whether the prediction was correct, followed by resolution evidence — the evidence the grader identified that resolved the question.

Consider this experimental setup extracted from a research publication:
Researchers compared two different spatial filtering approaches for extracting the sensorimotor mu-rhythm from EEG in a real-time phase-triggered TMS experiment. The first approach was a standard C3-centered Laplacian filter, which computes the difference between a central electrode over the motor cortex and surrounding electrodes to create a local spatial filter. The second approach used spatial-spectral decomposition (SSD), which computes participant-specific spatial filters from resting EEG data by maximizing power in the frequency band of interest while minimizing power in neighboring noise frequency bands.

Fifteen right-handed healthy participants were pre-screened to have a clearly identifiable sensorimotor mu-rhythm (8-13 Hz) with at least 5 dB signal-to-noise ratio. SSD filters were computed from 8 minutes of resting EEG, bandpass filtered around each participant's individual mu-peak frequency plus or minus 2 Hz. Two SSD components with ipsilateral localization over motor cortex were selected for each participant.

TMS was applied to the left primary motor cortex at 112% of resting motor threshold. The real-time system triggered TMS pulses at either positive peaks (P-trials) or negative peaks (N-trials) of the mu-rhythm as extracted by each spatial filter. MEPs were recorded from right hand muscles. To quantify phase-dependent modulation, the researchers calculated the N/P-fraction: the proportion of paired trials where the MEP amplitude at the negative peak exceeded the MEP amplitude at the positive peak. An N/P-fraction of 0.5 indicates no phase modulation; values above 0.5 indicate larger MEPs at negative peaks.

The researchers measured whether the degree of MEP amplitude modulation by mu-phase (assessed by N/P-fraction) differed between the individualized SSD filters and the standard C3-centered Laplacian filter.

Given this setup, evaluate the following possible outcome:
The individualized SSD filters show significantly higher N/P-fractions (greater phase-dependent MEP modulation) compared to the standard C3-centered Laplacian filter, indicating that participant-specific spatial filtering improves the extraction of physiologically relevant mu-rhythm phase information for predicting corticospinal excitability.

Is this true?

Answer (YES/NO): NO